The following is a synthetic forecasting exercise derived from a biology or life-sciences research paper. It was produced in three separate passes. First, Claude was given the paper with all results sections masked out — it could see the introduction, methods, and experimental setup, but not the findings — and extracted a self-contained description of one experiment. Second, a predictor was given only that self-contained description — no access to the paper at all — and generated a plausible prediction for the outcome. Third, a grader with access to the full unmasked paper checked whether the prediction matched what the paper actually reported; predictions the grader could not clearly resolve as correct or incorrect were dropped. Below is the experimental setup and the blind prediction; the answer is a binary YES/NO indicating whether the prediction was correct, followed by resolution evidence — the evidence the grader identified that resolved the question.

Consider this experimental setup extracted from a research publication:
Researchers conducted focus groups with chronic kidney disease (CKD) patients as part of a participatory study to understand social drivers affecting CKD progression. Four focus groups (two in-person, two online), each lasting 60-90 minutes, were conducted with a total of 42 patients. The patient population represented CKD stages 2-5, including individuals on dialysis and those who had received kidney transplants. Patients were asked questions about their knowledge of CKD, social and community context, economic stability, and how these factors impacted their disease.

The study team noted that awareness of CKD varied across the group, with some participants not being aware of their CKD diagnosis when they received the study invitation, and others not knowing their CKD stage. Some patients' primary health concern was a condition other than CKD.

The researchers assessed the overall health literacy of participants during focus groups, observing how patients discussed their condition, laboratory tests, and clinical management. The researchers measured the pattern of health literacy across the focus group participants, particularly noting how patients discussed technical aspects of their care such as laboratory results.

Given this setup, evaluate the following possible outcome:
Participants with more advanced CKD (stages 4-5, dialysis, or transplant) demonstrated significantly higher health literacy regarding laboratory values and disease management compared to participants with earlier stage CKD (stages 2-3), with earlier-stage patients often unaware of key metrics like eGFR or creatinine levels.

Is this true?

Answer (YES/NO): NO